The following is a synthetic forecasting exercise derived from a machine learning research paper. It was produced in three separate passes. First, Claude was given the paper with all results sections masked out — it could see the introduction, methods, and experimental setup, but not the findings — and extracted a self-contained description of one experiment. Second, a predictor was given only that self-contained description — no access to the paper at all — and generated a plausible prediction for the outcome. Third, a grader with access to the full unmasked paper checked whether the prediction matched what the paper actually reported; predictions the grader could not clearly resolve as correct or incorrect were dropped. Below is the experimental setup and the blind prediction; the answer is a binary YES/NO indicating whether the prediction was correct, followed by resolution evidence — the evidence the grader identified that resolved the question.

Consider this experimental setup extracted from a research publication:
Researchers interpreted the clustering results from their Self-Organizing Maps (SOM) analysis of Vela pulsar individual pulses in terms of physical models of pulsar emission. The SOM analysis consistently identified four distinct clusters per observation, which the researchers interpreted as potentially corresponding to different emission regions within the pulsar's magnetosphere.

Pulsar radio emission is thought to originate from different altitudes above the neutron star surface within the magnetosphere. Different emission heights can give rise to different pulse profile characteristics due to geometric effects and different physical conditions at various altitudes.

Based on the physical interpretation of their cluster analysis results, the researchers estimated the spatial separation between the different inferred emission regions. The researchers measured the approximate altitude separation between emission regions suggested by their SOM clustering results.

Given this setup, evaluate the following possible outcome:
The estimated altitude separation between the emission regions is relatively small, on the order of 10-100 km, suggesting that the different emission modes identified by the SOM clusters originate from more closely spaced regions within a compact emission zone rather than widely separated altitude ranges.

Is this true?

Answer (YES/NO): NO